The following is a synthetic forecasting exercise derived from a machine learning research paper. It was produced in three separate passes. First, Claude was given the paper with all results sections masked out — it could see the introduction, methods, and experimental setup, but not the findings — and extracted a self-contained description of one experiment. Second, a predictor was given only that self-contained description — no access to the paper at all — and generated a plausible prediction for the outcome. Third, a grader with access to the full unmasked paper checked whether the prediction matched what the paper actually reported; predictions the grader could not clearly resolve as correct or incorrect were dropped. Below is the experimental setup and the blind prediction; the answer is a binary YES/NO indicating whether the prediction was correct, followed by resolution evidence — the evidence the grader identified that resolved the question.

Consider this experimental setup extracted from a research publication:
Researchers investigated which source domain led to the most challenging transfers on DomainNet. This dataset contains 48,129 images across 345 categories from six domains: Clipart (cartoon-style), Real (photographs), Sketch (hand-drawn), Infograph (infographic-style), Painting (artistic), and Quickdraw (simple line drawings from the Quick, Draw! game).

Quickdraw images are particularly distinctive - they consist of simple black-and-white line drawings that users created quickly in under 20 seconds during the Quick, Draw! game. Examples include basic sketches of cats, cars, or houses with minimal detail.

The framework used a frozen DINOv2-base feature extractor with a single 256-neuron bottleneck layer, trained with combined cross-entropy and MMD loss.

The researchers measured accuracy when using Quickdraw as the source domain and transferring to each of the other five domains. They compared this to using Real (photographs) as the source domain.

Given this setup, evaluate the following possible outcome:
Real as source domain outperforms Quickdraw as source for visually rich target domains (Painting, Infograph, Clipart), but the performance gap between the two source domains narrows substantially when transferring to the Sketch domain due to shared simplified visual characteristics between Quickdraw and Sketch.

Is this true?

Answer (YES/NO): NO